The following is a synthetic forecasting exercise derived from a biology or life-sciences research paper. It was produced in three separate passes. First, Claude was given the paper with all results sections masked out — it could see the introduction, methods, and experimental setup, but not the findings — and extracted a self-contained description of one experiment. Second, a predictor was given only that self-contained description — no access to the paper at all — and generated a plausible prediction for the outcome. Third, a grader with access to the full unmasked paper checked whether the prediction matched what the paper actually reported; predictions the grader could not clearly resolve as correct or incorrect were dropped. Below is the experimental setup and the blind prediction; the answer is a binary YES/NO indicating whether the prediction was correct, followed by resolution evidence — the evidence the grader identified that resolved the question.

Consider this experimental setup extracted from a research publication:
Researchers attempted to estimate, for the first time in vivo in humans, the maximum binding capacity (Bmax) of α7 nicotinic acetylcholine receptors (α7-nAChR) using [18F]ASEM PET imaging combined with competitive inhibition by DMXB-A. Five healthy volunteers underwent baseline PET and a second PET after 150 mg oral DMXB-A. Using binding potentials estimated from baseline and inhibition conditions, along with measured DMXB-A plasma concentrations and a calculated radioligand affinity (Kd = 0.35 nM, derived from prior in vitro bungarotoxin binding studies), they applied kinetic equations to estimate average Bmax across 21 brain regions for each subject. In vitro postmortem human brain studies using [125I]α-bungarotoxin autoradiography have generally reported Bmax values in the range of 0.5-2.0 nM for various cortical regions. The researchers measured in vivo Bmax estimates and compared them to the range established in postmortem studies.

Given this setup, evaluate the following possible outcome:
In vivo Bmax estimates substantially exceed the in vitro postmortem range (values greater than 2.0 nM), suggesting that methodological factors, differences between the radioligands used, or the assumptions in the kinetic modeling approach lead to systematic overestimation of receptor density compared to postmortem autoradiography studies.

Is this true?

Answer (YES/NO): NO